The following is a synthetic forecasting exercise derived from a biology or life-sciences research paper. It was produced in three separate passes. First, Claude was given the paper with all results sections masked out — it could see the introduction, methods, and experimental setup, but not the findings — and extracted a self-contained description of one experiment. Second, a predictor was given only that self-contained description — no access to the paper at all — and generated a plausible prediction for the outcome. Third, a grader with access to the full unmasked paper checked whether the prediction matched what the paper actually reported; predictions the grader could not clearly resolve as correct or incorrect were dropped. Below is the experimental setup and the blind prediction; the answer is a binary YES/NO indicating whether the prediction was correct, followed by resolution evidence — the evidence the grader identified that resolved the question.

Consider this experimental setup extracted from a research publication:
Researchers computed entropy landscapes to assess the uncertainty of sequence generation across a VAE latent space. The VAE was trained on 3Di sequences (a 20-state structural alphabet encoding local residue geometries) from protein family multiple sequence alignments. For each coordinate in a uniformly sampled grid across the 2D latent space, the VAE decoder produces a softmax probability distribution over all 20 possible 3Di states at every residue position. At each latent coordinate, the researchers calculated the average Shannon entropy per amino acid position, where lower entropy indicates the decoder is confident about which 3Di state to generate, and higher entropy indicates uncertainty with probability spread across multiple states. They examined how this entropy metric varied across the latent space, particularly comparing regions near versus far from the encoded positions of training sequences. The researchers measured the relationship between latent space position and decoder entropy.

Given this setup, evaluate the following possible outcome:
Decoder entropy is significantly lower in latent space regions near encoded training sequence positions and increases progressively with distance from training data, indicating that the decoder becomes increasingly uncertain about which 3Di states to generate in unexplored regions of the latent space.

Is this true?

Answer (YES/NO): NO